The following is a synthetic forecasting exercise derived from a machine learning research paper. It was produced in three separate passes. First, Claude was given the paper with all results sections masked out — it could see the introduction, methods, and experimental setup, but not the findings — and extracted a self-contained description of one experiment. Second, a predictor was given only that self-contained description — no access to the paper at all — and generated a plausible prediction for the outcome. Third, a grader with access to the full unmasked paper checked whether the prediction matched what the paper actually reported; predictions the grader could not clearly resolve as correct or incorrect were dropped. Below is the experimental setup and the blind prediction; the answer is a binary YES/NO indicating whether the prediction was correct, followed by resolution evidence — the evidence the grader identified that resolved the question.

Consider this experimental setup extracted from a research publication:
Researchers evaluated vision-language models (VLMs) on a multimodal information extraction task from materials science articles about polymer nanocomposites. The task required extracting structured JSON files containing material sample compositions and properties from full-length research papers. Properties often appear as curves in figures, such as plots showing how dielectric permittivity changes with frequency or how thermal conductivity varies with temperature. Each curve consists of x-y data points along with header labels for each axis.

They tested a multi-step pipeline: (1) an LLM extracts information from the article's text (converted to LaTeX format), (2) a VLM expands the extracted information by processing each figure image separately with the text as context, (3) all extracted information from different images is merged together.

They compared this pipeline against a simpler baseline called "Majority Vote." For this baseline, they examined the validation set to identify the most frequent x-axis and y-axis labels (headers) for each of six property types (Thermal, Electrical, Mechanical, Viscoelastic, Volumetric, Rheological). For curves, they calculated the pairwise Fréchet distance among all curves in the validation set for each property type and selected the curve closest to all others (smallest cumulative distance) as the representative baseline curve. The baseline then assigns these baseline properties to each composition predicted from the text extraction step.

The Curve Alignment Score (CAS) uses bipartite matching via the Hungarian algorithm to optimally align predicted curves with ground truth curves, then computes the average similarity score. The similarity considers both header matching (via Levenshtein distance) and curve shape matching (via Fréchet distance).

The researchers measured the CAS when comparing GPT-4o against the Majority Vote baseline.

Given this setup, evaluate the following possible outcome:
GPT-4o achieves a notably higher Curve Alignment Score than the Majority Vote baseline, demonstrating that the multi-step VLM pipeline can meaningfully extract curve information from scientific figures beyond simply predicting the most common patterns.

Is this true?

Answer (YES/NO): NO